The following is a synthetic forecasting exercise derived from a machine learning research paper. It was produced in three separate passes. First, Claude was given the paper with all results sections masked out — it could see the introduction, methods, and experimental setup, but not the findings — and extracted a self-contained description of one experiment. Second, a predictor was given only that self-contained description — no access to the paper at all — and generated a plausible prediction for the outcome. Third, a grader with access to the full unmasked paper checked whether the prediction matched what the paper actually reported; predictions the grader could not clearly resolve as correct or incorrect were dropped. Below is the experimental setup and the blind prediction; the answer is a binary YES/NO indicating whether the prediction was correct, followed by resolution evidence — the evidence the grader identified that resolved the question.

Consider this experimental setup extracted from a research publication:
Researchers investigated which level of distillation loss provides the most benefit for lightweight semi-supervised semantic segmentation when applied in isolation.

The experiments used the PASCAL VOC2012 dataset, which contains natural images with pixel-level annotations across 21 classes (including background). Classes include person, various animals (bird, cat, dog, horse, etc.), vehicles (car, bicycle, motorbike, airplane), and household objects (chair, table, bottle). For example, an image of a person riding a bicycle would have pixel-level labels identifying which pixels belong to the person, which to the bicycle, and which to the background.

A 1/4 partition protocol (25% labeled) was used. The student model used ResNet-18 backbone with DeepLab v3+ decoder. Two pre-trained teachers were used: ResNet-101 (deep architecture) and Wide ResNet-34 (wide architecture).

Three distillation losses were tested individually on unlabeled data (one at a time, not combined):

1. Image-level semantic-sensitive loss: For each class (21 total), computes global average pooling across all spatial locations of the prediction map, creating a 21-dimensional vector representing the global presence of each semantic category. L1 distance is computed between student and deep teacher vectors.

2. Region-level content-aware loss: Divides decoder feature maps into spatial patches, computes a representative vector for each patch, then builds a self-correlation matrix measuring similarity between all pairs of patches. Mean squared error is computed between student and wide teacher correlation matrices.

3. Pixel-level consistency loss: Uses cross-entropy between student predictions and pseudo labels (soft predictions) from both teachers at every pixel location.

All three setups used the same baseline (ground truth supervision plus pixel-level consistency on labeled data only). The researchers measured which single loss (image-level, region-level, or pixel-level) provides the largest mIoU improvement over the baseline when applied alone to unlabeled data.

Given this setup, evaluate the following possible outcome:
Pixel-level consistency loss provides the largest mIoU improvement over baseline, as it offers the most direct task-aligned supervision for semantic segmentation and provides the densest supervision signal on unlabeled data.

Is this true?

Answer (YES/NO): YES